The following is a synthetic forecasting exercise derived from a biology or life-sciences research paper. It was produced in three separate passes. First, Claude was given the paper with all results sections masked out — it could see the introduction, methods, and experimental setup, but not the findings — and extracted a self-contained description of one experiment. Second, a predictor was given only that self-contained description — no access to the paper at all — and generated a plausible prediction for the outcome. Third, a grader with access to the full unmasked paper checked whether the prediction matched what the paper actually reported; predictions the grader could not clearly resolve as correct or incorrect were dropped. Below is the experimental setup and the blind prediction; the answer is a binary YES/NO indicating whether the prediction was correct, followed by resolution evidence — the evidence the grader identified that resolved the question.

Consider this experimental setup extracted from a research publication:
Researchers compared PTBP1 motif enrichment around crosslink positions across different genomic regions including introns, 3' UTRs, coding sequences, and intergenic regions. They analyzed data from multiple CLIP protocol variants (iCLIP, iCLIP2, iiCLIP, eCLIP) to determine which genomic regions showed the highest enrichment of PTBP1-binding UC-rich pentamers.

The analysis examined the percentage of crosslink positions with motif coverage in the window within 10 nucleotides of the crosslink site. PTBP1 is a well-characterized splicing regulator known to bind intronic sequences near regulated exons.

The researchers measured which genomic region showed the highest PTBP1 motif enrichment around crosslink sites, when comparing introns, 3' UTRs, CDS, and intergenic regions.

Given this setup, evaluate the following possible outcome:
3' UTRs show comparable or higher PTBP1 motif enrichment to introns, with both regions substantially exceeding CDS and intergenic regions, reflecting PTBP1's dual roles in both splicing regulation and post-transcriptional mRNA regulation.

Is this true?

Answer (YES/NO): NO